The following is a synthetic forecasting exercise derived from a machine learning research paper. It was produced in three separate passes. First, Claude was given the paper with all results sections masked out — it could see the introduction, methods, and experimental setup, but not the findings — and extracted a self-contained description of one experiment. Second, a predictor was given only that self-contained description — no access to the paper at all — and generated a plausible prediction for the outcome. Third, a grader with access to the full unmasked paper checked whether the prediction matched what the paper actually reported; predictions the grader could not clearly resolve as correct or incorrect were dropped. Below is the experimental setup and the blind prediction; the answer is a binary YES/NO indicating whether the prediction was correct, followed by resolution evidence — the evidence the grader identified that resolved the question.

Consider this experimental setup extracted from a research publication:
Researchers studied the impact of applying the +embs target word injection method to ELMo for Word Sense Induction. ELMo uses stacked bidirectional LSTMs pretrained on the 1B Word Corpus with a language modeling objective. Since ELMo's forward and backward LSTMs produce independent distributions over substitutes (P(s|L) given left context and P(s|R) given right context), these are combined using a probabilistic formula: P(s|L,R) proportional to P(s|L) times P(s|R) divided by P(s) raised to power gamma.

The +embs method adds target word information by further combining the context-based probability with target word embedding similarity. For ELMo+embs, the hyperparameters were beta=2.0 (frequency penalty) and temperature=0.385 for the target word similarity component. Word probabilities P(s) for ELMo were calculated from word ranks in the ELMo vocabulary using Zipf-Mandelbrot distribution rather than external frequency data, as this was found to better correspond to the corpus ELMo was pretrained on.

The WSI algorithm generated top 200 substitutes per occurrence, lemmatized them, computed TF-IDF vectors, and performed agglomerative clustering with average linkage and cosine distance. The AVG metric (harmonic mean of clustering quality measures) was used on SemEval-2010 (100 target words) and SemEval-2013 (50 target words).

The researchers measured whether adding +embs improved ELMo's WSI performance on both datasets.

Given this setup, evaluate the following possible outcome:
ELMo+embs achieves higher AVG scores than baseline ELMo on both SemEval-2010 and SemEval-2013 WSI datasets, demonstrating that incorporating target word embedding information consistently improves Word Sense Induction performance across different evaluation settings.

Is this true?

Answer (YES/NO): YES